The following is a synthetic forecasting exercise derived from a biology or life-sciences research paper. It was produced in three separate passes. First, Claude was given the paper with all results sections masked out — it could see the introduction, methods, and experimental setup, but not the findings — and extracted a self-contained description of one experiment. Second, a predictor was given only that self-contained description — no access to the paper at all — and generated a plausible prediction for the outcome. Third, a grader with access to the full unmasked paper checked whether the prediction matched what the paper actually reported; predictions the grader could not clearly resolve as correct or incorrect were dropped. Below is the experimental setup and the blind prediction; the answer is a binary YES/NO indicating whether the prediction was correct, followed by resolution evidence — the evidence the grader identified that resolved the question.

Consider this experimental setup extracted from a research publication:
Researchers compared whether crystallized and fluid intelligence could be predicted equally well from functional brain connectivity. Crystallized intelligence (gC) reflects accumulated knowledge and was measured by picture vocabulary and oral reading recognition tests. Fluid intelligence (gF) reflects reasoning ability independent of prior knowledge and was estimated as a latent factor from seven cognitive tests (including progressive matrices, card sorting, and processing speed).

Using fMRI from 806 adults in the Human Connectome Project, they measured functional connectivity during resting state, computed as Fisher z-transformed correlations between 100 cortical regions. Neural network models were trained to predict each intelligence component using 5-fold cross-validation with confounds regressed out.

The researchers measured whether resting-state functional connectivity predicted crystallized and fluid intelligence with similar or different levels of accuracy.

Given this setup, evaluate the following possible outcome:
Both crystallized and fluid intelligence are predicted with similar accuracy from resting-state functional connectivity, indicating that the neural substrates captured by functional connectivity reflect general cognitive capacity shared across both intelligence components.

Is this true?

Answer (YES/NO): NO